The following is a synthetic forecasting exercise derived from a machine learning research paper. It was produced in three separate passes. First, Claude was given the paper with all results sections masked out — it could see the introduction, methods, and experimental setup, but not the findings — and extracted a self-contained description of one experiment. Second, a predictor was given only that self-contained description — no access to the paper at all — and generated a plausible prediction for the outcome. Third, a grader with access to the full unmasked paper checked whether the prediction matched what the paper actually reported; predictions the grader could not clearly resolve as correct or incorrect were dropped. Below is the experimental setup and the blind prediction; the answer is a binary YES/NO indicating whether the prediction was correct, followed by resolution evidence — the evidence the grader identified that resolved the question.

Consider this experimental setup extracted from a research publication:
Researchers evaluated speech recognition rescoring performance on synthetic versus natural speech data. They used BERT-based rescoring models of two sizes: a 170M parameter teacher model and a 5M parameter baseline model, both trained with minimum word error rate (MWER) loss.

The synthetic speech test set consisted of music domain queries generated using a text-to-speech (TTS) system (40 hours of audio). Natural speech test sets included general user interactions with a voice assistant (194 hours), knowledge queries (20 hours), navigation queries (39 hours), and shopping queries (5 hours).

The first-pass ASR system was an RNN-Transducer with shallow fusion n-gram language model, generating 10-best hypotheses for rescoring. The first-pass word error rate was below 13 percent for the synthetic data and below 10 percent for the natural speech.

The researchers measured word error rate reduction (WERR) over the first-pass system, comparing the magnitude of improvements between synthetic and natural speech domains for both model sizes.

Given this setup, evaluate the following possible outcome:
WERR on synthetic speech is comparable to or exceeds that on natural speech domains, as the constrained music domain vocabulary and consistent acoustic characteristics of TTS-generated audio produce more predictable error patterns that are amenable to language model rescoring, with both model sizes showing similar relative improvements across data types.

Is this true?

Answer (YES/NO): YES